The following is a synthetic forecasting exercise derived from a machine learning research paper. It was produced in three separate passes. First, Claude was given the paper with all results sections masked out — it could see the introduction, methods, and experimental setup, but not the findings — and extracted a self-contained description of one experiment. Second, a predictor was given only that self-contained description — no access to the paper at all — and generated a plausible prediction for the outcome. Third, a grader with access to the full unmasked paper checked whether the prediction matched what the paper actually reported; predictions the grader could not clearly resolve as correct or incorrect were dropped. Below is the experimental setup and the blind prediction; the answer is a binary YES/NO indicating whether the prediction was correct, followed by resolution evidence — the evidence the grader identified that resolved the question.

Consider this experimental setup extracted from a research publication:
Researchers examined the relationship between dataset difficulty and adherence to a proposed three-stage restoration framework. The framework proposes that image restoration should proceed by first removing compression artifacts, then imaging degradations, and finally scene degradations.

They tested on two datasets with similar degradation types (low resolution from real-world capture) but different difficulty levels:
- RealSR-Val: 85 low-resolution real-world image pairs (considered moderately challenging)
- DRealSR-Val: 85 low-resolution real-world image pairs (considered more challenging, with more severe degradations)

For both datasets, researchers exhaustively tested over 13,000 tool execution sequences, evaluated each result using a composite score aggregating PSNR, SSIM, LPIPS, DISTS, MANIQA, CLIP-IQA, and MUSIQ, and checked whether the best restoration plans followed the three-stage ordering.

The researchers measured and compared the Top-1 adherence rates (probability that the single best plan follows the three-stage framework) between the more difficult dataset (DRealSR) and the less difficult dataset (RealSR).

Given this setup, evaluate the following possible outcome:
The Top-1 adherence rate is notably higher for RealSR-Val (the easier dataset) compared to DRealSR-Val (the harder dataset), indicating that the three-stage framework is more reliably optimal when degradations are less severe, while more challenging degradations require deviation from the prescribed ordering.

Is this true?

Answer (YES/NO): NO